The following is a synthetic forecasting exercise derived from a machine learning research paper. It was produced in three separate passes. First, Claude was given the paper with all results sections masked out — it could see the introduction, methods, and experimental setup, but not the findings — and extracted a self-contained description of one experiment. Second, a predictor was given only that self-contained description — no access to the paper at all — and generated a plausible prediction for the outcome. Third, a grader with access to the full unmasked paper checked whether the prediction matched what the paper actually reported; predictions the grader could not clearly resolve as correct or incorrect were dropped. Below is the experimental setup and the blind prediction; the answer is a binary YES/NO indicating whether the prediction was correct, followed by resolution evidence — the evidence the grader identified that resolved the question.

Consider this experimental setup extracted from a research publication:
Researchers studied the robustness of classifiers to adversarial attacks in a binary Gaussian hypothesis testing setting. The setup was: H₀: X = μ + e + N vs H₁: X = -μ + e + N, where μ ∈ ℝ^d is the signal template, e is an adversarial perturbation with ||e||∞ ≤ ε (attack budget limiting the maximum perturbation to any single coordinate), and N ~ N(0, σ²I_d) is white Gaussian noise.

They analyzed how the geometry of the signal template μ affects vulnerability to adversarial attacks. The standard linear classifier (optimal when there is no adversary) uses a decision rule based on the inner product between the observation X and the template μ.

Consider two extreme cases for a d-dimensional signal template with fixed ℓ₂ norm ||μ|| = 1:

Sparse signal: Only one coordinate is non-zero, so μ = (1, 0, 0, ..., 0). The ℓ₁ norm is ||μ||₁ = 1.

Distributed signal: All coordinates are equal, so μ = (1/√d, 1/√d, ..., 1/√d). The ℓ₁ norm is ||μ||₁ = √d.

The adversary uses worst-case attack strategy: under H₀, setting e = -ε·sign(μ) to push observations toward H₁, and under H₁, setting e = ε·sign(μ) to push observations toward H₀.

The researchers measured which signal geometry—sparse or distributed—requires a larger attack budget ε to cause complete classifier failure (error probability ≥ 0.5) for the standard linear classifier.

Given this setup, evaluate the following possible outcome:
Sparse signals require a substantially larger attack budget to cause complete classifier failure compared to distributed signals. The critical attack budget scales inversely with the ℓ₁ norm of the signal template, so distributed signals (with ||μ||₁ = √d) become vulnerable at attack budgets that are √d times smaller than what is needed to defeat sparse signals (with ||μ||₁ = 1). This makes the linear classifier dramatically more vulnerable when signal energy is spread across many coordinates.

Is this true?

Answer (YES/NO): YES